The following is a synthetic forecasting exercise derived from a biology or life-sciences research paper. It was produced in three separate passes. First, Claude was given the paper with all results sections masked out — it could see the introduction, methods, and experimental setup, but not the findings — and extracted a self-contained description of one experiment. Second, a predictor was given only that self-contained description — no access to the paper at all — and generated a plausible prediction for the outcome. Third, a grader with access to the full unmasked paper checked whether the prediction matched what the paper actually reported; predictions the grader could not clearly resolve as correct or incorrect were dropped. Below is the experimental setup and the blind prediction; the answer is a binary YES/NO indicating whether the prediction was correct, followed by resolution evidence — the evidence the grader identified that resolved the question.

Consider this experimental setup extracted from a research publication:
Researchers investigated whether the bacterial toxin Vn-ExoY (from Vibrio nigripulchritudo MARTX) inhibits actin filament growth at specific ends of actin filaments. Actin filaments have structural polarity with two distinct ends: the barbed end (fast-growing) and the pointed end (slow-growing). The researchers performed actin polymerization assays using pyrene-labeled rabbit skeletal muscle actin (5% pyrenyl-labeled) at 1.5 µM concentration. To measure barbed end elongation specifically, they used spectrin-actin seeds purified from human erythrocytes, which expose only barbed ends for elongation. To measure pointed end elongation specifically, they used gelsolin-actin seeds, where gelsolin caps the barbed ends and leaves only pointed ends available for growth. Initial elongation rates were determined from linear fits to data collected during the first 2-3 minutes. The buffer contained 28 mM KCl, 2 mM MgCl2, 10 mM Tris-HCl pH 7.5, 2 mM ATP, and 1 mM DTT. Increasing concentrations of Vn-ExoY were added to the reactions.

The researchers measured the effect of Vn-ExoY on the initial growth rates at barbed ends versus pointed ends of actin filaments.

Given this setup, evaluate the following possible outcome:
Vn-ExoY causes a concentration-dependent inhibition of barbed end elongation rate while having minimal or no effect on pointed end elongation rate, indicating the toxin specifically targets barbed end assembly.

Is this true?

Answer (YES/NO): NO